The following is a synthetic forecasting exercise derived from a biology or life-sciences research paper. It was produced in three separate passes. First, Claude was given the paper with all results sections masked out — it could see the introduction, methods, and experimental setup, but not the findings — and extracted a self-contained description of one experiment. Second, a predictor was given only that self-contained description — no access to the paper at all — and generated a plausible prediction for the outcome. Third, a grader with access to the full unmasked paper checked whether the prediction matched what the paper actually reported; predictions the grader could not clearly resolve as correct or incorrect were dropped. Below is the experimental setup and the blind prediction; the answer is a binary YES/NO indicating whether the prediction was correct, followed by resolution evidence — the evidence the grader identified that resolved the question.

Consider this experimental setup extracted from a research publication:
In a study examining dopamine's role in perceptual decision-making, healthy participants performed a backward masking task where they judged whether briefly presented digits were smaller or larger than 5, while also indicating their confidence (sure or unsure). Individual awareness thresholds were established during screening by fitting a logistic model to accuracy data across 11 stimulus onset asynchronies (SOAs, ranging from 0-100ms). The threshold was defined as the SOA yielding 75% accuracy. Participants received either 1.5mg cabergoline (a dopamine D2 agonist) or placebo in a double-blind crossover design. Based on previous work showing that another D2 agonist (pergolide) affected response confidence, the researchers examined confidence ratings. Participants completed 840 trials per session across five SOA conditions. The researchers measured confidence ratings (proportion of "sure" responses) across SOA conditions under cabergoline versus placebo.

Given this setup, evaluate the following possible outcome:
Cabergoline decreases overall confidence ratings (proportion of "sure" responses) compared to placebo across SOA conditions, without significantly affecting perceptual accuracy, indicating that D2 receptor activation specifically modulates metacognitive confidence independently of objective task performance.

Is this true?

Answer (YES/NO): NO